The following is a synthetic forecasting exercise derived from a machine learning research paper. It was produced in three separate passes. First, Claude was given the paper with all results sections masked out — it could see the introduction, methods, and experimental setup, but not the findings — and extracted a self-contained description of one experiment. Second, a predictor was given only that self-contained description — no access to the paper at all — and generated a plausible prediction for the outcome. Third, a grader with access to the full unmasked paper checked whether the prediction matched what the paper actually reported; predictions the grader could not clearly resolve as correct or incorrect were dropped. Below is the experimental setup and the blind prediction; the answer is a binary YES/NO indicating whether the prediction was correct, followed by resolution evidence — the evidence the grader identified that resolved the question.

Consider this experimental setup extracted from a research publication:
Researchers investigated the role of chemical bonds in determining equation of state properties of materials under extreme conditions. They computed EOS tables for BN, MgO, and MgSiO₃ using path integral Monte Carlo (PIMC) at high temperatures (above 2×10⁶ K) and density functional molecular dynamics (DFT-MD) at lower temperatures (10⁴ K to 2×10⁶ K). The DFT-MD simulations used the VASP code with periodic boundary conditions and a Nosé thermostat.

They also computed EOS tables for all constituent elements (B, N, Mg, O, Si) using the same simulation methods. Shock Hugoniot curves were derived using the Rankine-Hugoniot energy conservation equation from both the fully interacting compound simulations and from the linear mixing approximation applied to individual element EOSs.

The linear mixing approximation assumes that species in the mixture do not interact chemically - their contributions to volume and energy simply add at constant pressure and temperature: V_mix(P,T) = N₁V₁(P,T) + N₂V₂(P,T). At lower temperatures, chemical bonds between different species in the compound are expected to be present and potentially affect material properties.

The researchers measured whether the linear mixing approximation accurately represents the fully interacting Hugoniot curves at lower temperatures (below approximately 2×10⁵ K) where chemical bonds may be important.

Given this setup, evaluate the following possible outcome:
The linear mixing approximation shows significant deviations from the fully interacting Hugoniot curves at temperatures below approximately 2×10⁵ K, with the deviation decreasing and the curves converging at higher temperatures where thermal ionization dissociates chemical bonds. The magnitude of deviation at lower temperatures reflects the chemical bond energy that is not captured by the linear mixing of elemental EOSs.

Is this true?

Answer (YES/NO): YES